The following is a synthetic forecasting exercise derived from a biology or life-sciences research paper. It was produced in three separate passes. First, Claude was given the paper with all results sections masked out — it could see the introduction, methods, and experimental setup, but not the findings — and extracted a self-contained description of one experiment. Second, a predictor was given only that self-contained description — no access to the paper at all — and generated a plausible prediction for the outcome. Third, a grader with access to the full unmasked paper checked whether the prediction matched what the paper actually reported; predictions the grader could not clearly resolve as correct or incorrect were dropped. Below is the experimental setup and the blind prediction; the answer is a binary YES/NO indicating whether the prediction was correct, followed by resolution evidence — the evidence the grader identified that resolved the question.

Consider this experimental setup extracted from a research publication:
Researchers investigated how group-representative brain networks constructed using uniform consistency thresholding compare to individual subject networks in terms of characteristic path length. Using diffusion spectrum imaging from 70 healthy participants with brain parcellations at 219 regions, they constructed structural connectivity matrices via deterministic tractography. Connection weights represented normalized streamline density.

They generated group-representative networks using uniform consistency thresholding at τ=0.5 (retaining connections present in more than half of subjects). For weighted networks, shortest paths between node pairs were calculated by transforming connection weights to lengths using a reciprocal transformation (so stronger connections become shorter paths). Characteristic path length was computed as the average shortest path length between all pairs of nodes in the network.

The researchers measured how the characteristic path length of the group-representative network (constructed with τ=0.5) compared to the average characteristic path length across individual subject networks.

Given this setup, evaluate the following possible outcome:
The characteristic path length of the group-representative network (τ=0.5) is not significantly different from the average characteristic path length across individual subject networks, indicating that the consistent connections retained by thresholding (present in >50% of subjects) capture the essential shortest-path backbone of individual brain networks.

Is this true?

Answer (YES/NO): NO